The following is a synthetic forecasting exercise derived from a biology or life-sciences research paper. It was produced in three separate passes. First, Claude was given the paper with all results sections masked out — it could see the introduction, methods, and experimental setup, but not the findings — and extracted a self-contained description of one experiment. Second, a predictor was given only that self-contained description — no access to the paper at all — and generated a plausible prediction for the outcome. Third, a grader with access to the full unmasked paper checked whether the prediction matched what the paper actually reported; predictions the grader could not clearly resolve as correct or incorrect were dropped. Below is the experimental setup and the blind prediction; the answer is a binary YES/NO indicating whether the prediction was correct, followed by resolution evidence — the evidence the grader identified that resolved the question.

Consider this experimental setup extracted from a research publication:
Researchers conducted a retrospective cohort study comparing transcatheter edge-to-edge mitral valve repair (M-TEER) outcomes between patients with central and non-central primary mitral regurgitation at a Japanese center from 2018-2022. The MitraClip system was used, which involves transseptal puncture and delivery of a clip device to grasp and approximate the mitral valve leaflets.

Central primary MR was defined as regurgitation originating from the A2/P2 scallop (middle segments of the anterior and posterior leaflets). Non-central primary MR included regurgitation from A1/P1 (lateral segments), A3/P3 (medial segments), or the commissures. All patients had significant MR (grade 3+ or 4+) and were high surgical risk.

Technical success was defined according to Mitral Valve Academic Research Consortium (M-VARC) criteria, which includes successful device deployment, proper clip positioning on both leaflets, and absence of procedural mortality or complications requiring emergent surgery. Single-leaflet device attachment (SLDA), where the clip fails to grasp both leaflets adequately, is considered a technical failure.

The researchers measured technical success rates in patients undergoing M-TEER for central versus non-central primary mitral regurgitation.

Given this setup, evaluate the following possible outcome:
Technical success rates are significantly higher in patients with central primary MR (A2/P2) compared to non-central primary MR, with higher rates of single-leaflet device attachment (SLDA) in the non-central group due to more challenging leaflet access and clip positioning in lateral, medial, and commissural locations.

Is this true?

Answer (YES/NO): NO